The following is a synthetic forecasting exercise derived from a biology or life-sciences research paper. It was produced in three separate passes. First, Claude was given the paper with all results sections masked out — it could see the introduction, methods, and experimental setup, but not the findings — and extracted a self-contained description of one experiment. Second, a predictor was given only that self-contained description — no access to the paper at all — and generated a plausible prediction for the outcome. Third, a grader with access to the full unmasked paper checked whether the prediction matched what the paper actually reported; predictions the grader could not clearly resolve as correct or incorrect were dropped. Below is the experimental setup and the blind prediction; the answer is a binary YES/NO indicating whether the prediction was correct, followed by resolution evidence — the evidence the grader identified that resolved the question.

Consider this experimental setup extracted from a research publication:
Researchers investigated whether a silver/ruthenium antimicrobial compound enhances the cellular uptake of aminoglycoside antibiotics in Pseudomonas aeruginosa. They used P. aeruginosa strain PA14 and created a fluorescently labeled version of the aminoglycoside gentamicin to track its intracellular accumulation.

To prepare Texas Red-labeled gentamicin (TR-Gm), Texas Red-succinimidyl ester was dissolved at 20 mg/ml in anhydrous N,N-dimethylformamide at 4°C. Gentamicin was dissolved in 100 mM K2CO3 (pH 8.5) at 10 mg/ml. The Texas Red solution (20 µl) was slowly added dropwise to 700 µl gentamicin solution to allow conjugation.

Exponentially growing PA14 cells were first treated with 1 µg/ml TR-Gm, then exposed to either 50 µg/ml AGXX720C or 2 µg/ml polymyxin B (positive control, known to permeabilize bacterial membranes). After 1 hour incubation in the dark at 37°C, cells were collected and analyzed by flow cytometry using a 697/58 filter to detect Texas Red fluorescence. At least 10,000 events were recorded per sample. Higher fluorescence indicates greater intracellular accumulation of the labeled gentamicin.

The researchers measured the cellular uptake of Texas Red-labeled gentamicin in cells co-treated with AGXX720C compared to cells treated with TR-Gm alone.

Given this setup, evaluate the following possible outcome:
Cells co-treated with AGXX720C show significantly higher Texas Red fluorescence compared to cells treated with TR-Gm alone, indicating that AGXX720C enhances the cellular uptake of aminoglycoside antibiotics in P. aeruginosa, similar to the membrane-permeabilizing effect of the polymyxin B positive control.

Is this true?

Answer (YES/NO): YES